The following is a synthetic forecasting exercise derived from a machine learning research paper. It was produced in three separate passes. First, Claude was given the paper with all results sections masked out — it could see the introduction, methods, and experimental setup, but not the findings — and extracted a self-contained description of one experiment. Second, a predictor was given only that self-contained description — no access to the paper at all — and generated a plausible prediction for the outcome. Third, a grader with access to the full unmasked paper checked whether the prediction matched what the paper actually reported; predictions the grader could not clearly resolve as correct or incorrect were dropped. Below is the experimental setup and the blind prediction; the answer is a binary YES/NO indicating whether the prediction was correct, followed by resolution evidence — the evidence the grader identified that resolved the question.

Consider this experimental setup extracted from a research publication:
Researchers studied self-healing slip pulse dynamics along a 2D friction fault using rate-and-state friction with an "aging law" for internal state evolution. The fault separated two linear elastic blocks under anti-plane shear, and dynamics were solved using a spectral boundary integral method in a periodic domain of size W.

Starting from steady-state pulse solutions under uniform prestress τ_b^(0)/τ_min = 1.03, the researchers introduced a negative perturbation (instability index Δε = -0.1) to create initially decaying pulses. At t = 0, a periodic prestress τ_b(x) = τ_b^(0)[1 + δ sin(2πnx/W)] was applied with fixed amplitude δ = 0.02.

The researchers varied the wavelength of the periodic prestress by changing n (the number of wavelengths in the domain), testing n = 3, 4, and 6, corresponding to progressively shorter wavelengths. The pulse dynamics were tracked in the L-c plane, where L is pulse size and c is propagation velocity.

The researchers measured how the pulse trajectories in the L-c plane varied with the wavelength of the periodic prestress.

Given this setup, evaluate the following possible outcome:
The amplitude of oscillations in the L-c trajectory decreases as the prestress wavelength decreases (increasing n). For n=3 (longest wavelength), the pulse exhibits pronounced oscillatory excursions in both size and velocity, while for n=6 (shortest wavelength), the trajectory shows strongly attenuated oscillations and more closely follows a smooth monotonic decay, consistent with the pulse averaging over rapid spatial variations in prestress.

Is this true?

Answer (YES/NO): NO